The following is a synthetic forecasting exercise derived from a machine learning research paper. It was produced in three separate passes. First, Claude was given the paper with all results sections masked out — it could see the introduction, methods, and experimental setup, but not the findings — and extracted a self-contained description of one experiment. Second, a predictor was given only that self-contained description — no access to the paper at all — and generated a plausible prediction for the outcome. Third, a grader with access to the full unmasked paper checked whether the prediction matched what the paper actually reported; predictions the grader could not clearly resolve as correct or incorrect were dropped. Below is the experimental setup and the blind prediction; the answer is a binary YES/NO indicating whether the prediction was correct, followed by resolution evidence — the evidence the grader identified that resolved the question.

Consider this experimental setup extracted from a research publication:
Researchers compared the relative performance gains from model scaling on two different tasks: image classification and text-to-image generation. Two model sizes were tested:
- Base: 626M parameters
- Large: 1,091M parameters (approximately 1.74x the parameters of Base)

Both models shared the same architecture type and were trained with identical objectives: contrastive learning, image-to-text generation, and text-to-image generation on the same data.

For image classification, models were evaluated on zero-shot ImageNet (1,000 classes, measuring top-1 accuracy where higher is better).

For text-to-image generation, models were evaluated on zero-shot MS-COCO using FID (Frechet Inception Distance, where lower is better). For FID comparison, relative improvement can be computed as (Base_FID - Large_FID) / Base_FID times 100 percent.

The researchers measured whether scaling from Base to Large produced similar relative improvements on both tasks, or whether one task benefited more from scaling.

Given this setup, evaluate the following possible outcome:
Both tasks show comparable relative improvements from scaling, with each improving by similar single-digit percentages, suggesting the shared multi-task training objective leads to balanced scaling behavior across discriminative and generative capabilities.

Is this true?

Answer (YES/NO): NO